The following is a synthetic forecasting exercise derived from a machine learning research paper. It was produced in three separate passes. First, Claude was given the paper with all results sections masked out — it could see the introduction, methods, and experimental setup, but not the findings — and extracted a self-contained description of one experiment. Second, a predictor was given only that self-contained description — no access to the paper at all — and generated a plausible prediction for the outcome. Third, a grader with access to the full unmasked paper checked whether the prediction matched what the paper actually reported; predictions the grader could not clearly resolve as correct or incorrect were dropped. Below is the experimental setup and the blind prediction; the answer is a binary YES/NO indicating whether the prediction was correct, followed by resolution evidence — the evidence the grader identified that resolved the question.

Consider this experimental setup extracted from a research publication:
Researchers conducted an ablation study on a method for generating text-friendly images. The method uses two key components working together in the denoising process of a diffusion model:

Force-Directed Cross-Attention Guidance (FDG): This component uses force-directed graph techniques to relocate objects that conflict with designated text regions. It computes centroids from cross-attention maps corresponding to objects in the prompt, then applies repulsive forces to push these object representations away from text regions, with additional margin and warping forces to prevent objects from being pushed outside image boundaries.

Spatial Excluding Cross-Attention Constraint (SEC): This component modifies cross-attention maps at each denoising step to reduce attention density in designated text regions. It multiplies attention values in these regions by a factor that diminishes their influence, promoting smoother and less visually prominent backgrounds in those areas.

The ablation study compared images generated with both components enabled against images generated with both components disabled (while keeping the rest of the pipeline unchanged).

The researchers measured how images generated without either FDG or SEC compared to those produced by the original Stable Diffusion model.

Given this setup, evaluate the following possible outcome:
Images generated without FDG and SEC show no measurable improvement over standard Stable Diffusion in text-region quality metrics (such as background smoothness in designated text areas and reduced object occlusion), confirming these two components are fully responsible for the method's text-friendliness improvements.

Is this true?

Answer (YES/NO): YES